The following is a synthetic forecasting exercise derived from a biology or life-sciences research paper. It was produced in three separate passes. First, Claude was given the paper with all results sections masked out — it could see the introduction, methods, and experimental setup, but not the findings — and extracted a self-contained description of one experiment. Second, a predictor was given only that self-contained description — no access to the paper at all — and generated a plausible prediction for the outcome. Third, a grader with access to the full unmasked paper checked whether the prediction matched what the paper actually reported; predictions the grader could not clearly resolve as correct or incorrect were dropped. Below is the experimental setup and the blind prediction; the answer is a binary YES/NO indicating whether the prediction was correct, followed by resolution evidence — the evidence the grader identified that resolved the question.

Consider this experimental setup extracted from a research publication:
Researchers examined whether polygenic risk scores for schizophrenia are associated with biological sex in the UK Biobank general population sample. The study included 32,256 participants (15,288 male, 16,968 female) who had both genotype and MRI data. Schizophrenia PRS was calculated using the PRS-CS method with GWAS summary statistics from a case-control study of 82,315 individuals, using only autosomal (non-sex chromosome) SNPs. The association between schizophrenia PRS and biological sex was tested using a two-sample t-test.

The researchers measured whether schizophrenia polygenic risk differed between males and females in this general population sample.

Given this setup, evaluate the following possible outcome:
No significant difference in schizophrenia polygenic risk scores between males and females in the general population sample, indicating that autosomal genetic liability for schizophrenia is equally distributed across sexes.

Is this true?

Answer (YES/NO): NO